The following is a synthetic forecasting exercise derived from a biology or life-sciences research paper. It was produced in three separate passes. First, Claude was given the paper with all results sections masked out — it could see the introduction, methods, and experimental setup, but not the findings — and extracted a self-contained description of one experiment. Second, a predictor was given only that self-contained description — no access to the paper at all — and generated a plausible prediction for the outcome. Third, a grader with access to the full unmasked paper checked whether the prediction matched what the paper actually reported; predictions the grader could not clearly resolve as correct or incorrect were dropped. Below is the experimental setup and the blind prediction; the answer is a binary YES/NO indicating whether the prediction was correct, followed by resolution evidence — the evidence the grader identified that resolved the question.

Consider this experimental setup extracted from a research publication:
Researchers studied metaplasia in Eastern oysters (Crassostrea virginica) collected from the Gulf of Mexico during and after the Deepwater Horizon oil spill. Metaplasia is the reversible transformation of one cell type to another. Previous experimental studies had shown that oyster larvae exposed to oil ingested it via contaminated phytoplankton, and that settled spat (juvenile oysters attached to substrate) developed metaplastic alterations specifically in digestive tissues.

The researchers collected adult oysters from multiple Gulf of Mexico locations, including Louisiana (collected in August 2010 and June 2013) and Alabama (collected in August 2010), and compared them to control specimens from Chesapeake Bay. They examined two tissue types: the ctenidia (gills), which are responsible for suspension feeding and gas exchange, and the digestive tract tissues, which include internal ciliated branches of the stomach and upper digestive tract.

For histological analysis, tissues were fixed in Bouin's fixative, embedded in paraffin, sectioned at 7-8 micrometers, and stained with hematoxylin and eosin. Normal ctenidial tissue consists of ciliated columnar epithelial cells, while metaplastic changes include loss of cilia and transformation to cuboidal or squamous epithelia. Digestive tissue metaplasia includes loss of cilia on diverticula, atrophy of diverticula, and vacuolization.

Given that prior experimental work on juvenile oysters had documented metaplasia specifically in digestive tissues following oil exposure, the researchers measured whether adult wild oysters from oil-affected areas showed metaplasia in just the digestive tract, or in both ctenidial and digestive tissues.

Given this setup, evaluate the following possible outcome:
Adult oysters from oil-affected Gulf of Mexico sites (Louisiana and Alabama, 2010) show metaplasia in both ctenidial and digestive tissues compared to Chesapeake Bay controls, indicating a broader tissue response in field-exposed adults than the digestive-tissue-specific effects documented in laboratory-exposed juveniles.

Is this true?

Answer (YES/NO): YES